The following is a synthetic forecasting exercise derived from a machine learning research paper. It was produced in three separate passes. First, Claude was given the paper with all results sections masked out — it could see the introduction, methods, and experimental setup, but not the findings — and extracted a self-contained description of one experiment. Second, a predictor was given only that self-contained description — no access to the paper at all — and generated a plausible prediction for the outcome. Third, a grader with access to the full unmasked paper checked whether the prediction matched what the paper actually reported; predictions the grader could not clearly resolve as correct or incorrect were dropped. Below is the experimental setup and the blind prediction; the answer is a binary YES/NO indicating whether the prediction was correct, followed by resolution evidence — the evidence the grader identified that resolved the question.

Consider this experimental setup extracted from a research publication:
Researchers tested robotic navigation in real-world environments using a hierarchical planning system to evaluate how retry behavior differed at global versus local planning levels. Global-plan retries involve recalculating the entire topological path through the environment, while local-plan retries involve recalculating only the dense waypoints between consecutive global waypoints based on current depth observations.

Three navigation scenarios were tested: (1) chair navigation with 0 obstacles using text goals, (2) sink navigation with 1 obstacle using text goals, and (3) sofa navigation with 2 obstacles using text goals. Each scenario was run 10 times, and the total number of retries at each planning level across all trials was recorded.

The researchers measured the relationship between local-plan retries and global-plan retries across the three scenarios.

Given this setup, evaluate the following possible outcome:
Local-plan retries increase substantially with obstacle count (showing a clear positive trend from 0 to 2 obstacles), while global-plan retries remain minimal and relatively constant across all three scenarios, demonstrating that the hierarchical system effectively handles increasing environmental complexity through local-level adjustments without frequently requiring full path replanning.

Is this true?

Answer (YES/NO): NO